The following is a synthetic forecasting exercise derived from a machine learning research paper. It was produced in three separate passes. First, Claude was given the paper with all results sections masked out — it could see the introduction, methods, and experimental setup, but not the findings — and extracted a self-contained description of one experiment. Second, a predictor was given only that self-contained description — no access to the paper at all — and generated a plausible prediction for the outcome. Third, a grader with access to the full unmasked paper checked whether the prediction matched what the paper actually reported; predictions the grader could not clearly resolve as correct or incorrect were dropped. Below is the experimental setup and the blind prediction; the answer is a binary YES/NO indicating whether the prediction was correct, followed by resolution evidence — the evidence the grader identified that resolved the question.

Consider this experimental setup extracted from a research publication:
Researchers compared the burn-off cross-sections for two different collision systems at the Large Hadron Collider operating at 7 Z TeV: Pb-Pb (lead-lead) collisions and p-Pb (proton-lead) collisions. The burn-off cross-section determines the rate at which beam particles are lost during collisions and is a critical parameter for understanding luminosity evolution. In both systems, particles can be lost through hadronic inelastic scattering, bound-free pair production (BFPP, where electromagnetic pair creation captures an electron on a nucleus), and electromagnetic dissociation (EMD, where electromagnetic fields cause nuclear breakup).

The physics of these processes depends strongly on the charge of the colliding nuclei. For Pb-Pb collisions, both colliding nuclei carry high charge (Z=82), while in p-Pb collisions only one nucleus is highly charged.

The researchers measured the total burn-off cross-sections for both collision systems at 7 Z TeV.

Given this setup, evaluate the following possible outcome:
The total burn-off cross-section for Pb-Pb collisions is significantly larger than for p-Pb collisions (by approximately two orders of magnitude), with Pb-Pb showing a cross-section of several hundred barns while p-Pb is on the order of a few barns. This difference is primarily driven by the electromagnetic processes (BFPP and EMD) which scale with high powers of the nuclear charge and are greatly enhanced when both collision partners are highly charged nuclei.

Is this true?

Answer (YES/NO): YES